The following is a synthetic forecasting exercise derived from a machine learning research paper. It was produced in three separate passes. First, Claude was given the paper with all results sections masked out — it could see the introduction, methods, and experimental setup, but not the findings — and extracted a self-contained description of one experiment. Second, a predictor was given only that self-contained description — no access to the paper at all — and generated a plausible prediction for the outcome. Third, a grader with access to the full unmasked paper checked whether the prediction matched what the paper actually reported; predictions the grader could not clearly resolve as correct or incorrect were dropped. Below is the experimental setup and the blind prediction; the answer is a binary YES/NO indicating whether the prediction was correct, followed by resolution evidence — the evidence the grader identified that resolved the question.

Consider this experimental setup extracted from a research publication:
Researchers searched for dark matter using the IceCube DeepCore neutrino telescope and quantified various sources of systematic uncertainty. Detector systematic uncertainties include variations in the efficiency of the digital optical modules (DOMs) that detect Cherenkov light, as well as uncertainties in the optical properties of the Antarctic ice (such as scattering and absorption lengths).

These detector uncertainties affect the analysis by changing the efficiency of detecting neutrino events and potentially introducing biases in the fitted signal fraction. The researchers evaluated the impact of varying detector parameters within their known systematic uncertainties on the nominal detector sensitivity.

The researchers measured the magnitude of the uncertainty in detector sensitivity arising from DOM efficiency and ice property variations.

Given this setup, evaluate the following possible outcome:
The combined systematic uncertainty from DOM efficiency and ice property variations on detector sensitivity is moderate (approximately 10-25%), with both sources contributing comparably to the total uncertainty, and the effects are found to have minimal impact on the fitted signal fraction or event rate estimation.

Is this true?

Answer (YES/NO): NO